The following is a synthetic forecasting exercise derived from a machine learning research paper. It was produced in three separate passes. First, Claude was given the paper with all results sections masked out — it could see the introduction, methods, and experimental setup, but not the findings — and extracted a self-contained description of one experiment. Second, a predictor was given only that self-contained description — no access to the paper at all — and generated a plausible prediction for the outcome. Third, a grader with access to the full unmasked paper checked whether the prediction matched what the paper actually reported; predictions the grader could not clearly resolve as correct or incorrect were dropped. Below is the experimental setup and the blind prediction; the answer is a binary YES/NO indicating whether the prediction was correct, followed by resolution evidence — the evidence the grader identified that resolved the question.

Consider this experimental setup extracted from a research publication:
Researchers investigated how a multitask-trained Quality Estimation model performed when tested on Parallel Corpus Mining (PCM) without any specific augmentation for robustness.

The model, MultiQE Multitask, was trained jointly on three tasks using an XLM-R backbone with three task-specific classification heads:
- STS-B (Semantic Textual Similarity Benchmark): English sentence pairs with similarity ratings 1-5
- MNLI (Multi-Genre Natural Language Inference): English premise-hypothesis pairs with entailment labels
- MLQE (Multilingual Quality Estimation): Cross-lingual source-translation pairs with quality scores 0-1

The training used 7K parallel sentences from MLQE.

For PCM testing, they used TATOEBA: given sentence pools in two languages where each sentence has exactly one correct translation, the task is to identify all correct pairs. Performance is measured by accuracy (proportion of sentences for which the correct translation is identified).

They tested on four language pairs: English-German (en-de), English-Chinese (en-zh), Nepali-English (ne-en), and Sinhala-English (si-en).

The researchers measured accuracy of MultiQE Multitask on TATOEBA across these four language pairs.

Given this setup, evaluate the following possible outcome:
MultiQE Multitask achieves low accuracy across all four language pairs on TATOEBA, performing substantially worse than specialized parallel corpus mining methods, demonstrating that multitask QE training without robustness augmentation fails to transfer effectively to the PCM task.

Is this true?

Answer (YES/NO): NO